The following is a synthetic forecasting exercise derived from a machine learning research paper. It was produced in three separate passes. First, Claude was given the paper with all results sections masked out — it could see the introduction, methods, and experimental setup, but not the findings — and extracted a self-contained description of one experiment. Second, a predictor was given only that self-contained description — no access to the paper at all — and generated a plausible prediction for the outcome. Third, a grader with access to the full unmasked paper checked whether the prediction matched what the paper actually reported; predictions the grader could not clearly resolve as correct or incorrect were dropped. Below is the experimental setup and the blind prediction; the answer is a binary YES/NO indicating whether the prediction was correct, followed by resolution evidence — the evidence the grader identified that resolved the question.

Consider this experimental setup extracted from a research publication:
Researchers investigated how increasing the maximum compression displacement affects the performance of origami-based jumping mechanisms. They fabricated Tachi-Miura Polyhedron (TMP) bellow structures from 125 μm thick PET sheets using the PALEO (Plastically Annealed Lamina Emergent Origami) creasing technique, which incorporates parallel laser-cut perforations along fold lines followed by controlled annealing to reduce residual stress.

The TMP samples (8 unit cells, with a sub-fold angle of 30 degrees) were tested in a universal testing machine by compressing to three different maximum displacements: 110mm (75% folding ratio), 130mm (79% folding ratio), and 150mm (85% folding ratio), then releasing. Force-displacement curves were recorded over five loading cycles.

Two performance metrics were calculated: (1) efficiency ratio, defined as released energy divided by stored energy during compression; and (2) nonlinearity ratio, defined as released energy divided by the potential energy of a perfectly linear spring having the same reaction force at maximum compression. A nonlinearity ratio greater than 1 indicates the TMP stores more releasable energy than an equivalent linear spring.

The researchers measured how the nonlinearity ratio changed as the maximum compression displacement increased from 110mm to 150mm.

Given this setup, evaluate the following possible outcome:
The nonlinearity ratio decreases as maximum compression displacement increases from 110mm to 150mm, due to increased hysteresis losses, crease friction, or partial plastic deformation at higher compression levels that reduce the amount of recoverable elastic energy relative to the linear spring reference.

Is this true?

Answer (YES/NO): YES